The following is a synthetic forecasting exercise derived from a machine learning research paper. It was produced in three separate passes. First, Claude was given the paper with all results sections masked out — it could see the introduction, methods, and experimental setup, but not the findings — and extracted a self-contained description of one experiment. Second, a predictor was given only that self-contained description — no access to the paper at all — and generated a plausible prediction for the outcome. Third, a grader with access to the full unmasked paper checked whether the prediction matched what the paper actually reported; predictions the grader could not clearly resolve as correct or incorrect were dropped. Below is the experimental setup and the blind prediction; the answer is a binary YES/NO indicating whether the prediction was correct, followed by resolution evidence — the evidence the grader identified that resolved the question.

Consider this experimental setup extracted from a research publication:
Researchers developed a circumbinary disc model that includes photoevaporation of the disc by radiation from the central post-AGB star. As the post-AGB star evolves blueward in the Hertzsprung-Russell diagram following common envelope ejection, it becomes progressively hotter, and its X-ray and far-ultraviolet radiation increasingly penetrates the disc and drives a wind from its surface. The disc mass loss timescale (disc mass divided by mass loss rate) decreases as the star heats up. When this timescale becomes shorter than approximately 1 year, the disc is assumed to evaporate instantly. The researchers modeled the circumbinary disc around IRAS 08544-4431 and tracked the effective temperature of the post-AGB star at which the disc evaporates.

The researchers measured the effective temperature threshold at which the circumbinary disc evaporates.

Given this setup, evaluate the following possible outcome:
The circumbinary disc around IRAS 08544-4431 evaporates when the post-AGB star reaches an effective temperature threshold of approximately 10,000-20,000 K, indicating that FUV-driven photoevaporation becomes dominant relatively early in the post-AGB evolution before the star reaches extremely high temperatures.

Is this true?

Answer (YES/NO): NO